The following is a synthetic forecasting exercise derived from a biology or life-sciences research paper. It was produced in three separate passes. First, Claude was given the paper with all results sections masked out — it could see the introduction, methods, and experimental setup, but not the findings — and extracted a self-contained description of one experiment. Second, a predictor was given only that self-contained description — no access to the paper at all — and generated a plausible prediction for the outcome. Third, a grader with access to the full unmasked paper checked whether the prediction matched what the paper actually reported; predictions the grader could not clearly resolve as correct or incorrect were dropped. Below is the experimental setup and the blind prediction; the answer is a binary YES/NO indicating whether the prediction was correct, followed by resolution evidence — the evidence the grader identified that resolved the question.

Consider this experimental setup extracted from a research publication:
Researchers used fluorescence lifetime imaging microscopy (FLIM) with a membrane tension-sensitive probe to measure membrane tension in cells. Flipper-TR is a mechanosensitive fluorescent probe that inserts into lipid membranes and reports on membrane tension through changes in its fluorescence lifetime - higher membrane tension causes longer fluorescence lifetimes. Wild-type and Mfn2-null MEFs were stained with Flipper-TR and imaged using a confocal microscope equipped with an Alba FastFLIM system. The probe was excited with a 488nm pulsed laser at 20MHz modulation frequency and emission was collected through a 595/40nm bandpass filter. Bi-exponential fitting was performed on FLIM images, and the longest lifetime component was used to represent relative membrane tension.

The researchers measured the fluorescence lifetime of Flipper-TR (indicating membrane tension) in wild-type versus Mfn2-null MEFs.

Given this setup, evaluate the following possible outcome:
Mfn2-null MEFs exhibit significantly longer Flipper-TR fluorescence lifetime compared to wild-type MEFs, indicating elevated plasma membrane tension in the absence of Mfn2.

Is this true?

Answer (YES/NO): NO